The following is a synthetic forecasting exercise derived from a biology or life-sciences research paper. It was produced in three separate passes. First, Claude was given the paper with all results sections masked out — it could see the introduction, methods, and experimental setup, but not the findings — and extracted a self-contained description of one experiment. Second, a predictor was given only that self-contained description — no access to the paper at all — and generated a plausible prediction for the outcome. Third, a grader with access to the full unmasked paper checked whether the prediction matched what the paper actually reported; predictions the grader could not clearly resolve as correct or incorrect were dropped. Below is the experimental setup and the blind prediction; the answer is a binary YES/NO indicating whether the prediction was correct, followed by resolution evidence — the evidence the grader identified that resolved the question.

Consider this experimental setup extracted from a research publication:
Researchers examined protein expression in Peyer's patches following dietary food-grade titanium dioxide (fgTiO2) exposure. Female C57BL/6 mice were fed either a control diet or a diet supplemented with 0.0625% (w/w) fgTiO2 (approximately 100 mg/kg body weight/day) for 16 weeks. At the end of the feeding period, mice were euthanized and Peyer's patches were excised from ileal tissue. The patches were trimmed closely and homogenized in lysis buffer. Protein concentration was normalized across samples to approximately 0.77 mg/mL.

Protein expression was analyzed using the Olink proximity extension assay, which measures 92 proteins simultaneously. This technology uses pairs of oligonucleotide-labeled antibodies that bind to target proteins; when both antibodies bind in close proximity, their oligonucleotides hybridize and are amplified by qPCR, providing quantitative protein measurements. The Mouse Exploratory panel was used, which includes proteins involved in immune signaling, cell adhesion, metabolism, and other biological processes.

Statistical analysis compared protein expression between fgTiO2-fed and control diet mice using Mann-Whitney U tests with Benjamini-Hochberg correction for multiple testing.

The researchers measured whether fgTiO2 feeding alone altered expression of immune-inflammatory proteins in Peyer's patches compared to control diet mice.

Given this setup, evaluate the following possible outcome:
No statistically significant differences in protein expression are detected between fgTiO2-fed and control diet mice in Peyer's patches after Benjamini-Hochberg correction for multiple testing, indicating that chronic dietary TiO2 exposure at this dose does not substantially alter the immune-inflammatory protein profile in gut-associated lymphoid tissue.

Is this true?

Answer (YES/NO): YES